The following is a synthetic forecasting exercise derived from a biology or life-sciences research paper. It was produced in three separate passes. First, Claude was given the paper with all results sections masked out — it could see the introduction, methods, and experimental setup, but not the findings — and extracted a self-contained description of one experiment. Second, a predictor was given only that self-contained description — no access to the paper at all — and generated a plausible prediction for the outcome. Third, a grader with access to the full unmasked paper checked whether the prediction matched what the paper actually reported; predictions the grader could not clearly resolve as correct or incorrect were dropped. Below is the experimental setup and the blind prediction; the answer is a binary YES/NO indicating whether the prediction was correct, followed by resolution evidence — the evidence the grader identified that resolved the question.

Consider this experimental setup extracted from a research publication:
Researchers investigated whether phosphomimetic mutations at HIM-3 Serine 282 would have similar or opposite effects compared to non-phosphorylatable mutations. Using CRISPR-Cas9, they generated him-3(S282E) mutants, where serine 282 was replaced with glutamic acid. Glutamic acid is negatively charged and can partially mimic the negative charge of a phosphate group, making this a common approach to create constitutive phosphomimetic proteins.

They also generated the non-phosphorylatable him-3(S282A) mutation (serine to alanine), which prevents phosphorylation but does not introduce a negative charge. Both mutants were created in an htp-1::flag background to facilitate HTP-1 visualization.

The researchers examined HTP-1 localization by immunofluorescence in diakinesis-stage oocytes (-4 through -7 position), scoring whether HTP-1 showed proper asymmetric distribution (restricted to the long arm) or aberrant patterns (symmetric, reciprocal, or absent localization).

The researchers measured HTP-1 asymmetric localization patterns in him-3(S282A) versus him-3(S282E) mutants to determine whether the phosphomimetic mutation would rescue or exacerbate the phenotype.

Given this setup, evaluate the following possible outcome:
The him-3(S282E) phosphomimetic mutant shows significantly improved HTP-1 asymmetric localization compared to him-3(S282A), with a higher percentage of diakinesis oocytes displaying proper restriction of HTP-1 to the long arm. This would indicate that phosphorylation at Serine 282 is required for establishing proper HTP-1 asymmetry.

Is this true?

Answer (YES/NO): NO